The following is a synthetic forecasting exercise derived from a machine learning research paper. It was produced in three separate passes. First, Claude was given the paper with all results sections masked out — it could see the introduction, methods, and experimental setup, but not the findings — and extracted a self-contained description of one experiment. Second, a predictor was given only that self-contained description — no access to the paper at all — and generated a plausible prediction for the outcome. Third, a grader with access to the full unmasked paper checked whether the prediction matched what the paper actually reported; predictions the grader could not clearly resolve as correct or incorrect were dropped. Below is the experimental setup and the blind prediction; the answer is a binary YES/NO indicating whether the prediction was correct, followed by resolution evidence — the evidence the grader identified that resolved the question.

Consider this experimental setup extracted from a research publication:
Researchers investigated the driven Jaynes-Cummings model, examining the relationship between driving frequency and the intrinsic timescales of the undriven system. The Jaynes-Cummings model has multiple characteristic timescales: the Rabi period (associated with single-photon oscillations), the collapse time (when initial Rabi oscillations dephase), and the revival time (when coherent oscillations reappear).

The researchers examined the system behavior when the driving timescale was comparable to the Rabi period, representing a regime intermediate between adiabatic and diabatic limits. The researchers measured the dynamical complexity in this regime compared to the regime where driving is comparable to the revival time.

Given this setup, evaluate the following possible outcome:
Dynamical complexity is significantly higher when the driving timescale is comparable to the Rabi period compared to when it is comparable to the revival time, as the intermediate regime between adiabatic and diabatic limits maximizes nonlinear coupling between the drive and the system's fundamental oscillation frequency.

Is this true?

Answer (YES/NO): YES